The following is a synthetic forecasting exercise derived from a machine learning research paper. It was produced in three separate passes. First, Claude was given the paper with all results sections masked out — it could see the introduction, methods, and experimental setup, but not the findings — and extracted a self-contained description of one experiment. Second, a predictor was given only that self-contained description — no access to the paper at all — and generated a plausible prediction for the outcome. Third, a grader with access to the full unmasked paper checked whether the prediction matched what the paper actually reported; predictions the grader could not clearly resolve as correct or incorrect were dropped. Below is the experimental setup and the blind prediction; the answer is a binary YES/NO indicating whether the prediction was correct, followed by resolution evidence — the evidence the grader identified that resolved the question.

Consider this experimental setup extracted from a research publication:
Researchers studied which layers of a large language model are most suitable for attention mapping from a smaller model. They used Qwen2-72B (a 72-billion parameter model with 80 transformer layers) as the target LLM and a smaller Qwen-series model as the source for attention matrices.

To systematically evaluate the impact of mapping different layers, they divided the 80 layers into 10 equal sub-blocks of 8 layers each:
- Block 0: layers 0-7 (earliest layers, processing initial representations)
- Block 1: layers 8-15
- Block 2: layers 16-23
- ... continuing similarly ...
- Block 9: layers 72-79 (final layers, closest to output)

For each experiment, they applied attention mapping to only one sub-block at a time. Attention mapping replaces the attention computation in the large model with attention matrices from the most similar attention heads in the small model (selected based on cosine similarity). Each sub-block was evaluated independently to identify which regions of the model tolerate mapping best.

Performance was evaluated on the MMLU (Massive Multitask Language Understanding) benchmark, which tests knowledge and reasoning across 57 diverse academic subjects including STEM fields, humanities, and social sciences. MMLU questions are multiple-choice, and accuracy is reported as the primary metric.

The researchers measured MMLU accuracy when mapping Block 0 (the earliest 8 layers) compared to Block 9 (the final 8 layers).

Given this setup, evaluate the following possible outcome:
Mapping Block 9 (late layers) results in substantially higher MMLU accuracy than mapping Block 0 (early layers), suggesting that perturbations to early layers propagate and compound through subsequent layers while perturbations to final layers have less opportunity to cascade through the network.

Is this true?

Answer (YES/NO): YES